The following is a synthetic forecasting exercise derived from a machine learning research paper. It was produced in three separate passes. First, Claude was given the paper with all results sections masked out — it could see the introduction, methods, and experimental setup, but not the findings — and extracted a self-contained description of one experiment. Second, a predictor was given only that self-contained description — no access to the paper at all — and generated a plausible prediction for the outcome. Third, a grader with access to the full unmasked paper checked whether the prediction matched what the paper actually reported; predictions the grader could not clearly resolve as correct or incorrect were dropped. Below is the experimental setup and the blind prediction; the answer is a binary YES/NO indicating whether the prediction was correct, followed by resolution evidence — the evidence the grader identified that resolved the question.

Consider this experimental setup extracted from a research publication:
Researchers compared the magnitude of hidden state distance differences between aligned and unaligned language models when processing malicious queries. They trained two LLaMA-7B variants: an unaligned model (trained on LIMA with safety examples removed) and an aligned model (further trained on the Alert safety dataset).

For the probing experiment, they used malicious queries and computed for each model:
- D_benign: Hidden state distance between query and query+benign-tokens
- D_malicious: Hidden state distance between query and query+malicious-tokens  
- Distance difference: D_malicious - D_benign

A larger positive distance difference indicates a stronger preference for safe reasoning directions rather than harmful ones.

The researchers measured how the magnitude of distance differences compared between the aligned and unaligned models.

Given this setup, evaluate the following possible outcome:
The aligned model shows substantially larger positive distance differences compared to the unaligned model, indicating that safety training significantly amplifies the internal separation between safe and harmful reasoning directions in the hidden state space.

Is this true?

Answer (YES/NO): YES